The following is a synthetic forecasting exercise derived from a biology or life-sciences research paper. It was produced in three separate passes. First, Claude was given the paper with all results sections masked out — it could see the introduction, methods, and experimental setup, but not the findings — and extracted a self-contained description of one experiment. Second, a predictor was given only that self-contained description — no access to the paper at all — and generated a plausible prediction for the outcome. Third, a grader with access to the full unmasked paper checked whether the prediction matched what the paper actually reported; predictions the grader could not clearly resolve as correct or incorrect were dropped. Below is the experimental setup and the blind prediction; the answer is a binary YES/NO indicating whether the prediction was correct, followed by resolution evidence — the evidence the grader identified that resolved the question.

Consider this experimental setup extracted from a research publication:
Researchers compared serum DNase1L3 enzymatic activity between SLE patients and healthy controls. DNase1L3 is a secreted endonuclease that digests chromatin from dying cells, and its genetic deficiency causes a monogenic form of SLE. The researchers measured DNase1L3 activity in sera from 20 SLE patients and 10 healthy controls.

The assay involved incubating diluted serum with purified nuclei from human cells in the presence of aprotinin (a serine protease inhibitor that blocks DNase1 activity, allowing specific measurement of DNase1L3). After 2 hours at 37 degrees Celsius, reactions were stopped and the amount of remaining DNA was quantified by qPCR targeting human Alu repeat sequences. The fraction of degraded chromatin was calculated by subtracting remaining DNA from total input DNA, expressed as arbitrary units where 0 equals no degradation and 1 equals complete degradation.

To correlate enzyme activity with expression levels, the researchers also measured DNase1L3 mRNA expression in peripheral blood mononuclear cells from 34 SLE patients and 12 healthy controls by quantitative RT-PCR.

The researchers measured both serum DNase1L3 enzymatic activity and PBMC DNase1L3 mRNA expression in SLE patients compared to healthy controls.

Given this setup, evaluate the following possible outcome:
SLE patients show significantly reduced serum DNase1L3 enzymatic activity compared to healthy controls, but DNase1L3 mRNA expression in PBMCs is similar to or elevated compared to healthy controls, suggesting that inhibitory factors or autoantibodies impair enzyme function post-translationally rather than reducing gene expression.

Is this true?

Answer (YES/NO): NO